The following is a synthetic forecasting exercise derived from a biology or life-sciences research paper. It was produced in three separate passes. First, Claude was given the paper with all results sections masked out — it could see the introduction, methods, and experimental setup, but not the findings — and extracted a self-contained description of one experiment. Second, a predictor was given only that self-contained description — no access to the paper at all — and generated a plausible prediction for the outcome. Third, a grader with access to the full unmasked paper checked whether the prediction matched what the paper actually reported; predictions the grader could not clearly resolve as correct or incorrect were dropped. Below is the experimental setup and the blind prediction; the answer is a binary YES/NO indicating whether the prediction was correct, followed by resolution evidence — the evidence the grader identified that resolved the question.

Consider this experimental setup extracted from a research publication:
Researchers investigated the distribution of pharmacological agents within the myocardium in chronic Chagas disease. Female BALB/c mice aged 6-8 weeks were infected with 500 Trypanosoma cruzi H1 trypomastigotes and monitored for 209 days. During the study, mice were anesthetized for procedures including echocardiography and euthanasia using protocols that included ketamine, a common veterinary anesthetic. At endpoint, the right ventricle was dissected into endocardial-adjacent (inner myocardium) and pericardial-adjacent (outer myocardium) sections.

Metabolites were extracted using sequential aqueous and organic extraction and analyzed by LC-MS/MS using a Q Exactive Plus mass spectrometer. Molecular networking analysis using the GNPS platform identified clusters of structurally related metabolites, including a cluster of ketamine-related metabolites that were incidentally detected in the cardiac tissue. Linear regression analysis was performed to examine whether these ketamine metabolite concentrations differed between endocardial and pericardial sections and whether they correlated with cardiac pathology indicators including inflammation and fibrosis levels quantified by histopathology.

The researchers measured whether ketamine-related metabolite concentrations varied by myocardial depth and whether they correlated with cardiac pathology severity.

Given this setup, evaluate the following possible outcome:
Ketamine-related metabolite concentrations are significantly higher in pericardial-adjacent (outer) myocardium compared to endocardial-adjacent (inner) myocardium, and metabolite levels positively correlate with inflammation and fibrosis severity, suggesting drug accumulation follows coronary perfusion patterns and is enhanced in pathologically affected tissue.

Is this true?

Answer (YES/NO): YES